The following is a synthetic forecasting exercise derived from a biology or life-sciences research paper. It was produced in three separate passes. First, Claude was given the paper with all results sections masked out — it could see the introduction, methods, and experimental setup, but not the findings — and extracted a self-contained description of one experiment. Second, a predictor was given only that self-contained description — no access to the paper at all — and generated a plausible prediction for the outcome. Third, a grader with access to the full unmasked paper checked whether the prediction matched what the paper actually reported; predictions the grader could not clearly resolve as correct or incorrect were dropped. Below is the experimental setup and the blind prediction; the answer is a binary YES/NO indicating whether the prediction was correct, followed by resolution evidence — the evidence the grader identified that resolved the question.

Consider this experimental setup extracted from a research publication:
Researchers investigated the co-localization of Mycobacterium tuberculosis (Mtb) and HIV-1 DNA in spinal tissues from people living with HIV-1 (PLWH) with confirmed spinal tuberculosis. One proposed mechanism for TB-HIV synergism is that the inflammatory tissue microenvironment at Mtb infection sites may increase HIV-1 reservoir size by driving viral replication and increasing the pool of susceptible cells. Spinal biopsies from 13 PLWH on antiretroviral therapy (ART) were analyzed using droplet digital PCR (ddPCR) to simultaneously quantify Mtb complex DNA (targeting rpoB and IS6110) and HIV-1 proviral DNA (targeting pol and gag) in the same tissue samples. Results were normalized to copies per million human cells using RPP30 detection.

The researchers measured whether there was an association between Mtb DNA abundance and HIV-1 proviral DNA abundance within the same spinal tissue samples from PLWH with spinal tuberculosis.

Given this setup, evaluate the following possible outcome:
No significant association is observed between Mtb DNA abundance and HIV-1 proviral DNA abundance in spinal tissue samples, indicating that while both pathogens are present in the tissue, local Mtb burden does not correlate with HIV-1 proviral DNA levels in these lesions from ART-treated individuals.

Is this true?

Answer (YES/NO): NO